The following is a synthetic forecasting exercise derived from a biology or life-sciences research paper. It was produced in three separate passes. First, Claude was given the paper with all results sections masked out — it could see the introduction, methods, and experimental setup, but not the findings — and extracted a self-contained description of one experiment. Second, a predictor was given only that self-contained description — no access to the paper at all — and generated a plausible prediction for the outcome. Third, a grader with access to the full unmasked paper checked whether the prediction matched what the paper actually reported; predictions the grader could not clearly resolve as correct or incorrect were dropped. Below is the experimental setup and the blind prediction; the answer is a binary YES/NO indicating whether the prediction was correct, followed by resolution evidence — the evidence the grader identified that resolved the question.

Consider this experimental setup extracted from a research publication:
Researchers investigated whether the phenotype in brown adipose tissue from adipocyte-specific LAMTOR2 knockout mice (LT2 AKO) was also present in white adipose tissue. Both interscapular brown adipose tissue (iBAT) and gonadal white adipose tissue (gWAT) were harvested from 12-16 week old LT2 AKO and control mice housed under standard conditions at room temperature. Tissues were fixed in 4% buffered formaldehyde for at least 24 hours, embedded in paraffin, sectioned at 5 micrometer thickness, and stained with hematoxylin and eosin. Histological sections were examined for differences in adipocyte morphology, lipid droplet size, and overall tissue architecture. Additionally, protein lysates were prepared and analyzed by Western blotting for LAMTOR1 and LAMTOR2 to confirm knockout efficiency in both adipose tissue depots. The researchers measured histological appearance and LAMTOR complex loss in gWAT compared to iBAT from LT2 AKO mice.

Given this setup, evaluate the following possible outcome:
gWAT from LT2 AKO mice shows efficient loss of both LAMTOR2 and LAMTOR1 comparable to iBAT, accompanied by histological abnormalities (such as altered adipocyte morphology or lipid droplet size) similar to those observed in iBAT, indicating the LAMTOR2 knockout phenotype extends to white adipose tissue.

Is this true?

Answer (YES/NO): NO